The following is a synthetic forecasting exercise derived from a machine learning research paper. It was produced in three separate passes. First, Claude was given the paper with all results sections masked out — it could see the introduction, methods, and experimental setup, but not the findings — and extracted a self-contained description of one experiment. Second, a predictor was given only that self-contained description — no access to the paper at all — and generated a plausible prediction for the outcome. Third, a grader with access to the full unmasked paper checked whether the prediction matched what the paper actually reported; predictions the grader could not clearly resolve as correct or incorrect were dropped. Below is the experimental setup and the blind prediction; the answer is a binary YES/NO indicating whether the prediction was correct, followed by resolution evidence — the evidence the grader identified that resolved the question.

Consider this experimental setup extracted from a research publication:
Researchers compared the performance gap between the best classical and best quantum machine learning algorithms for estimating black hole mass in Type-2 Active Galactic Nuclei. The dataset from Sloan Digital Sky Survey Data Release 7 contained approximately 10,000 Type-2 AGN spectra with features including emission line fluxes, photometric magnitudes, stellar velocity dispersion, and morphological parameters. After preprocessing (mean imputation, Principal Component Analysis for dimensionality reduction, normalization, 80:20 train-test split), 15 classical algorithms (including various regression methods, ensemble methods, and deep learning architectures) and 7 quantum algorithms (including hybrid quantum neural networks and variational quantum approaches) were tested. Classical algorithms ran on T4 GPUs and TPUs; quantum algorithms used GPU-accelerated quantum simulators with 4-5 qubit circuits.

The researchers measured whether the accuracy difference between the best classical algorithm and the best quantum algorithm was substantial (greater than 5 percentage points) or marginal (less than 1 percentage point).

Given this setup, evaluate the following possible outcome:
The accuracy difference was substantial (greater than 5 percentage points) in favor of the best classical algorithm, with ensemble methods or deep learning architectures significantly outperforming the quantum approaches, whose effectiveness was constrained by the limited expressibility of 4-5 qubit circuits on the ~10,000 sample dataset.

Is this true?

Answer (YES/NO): NO